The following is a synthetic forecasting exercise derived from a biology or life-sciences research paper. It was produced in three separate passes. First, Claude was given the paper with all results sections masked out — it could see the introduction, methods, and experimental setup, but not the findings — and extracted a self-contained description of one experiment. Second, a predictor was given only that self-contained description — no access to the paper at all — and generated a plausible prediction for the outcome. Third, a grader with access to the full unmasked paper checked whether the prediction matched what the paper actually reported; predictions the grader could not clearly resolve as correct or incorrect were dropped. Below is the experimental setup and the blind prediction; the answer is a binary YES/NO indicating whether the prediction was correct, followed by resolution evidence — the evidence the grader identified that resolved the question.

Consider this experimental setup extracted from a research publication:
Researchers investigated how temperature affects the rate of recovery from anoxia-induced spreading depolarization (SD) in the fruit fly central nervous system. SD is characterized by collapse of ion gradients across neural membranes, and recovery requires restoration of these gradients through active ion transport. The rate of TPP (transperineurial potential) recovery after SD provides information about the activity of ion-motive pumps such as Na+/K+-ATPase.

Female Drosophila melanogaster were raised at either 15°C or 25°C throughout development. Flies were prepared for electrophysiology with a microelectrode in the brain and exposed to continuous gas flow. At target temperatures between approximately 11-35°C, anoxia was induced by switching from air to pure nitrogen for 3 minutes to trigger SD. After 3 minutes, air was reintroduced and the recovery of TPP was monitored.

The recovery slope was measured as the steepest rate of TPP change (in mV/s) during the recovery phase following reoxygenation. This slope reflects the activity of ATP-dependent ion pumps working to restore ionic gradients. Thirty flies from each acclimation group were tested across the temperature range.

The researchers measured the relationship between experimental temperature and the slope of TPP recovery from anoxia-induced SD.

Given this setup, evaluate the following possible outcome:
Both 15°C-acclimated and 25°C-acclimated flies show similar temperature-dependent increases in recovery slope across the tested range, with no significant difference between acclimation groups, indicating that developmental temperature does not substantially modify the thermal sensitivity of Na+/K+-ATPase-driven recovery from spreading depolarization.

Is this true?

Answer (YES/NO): NO